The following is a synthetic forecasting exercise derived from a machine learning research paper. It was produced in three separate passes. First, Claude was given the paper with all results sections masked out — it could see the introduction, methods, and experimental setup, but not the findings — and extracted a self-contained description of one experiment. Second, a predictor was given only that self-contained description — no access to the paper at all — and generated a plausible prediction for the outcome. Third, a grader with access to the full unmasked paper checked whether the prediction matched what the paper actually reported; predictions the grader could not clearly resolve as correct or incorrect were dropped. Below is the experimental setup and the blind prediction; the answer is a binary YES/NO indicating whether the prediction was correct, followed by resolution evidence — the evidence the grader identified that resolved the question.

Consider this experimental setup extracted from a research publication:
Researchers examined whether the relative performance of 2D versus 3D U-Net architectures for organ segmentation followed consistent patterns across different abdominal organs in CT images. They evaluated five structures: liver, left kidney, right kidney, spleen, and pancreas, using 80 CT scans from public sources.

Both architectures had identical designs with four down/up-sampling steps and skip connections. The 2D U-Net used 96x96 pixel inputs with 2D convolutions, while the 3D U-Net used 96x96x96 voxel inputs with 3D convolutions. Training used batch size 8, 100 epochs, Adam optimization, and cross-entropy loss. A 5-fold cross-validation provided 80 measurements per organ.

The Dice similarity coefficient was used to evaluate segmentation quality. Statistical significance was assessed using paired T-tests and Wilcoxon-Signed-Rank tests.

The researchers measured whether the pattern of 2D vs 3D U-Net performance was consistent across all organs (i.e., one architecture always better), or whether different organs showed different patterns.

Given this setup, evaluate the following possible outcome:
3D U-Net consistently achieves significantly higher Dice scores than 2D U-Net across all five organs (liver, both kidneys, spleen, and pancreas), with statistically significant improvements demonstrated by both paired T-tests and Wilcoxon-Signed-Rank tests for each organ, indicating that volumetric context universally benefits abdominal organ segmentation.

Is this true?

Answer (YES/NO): NO